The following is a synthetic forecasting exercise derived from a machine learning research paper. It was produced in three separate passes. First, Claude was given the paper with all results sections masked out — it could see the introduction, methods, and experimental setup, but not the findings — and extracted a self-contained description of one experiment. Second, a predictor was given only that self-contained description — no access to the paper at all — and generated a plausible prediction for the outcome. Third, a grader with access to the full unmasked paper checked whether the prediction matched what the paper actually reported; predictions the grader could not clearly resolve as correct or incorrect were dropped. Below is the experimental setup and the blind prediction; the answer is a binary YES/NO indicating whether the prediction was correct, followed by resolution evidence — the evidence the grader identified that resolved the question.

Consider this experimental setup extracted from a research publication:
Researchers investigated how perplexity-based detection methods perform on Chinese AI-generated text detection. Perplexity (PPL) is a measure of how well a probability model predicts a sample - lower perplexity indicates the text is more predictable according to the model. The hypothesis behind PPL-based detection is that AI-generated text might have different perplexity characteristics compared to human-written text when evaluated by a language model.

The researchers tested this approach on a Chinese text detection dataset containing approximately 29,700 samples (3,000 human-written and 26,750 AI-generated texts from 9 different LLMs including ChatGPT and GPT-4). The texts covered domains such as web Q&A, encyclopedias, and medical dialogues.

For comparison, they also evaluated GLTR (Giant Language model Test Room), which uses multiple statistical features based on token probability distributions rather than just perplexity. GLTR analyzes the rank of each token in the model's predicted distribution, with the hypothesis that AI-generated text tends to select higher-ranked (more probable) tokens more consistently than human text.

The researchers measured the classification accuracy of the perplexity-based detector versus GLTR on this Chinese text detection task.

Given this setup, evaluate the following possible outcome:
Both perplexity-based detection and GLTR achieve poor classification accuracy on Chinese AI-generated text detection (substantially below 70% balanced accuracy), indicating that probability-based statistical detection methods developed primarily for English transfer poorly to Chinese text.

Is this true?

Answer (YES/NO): NO